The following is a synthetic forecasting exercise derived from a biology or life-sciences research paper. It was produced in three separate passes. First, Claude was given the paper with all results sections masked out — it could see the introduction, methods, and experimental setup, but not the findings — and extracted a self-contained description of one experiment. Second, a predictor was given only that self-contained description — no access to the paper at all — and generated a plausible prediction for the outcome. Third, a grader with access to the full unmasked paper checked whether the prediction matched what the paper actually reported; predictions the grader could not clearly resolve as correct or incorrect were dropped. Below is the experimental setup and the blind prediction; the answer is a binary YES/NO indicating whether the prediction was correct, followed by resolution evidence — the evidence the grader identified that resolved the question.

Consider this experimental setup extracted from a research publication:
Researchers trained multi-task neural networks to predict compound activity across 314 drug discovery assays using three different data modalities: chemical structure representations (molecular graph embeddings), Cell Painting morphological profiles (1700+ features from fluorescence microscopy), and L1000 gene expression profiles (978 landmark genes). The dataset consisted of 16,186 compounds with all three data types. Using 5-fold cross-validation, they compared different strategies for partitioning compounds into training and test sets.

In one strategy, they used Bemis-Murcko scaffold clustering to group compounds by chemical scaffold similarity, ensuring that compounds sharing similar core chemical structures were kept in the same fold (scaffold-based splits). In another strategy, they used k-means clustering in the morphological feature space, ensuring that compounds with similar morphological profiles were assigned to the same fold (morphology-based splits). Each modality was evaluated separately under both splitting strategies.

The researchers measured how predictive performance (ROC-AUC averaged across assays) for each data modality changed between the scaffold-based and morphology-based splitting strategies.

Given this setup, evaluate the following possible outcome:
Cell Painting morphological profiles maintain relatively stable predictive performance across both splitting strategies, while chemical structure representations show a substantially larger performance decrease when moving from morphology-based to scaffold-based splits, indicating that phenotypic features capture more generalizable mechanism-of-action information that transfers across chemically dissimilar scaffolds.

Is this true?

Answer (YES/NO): NO